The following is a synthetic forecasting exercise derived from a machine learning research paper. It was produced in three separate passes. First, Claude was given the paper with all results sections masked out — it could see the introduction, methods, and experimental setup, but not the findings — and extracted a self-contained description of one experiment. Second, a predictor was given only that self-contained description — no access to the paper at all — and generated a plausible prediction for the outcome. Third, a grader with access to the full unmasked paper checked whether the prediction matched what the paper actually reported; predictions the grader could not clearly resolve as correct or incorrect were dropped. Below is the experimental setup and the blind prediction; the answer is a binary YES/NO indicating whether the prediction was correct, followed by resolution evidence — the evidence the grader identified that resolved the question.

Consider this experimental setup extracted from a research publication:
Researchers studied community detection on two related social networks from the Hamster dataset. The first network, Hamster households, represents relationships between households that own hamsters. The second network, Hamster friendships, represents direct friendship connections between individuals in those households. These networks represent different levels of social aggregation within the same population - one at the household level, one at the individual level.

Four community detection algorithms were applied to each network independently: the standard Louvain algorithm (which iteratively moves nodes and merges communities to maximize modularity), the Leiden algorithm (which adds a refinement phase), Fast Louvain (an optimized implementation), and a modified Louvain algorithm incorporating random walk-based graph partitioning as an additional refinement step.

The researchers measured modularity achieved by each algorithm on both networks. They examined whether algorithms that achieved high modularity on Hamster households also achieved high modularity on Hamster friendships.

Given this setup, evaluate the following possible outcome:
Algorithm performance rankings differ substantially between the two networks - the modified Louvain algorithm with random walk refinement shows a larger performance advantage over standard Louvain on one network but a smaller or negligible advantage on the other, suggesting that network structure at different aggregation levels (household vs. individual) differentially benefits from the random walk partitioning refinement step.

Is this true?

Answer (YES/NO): NO